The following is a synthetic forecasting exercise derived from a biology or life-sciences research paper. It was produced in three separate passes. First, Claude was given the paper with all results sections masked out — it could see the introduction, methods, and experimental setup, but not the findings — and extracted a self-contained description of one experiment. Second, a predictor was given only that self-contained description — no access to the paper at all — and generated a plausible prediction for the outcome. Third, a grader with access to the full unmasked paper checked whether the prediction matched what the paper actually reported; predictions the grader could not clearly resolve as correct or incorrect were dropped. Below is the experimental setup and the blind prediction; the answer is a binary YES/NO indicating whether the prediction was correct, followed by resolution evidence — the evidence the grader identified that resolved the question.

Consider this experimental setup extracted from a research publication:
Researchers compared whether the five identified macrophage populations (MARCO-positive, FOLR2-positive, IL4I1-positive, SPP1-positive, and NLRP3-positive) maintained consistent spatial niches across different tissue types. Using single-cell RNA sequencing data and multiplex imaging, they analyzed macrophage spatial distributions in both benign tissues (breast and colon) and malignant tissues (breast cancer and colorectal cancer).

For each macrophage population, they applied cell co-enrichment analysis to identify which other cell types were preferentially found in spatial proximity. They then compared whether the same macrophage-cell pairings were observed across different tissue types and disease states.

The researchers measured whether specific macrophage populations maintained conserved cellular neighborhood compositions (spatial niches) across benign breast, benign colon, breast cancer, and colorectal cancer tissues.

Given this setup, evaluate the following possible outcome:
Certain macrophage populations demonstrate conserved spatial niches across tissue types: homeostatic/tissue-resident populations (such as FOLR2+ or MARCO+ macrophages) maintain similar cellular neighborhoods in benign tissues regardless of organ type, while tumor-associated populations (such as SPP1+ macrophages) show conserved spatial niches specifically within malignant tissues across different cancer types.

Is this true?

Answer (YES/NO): YES